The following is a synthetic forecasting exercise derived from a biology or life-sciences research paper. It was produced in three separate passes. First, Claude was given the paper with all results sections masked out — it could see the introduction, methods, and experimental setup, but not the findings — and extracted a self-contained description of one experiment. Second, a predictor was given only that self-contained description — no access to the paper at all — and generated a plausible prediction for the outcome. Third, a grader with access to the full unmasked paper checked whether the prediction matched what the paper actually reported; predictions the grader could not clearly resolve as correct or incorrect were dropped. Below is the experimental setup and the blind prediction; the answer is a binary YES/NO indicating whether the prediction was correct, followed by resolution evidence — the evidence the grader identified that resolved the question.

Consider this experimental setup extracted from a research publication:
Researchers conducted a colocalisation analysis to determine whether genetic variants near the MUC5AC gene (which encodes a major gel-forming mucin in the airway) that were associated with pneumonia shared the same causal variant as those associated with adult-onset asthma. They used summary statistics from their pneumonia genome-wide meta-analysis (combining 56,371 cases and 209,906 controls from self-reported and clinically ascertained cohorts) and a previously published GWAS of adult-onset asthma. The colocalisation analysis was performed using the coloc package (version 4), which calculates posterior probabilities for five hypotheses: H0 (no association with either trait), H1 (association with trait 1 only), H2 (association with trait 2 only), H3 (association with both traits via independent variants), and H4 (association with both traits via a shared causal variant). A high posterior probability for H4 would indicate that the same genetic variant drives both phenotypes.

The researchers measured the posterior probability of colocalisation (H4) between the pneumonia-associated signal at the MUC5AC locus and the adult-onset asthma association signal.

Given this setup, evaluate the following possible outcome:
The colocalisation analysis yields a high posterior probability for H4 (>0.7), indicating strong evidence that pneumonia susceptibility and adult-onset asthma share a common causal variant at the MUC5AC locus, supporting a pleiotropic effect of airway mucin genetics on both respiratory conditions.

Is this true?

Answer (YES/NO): YES